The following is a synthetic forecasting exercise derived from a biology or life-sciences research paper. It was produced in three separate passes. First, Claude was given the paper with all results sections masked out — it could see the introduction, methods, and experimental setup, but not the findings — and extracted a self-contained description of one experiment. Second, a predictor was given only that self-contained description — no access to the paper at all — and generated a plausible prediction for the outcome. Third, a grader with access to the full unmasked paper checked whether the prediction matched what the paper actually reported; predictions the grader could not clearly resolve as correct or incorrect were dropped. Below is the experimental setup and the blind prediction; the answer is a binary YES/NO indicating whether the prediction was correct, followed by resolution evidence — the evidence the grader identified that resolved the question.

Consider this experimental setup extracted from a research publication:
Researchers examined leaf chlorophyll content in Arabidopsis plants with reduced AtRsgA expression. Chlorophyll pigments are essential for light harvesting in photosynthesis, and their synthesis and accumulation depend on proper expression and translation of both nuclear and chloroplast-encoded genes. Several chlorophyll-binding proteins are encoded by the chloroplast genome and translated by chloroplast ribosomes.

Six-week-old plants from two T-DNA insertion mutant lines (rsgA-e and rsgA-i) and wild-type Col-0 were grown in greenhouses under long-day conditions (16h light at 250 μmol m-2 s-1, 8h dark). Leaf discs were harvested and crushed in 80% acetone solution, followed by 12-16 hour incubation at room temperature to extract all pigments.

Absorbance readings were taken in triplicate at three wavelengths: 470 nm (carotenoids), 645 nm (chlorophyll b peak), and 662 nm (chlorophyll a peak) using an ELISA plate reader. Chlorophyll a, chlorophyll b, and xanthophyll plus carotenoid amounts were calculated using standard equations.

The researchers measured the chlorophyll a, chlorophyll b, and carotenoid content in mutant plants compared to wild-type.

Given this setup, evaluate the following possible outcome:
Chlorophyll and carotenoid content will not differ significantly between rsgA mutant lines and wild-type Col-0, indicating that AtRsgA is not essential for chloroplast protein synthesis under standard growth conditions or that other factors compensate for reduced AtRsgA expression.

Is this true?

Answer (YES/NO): NO